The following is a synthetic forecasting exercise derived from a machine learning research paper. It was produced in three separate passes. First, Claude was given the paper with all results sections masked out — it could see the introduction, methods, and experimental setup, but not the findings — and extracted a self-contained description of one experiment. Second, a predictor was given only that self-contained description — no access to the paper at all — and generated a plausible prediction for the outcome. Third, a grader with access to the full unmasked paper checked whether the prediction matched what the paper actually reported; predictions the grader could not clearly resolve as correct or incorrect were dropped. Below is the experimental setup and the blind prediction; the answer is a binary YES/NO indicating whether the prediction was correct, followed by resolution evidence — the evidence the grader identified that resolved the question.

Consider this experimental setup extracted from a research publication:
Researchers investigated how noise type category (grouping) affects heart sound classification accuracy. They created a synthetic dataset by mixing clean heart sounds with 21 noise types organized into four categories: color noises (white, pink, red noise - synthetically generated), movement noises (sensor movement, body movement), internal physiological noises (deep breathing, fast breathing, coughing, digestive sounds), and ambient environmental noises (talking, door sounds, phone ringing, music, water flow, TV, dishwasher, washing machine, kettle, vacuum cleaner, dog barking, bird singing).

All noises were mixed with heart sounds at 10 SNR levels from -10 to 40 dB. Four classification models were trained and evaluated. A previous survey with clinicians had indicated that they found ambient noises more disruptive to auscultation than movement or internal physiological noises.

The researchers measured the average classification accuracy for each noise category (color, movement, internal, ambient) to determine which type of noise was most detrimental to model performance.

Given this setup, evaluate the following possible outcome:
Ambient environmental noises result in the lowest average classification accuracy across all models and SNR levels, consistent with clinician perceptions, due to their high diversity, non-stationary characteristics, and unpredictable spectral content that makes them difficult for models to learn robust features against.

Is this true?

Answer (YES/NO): NO